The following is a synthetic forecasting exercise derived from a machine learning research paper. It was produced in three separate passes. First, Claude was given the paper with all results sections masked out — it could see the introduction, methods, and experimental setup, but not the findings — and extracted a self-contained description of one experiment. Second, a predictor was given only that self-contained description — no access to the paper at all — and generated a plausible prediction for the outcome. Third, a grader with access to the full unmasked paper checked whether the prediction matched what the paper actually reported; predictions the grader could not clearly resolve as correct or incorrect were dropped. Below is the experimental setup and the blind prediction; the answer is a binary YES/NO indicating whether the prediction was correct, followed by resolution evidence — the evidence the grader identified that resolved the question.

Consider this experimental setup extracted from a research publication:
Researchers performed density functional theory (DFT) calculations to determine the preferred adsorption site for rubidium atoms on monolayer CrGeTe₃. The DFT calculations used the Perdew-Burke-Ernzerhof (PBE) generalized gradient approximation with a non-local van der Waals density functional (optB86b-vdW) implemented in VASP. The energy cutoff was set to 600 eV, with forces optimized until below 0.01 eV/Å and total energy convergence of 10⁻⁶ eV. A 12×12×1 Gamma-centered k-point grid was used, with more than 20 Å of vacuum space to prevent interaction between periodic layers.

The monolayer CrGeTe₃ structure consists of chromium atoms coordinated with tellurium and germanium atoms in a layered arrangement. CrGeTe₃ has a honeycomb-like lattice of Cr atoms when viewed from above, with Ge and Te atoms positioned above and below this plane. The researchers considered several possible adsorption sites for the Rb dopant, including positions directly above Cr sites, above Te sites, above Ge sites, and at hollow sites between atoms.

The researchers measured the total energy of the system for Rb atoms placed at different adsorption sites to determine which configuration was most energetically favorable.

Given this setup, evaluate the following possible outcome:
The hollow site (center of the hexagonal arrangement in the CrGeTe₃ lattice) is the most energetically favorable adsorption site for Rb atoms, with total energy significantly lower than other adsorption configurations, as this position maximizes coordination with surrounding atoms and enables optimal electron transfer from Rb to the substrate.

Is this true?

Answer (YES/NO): NO